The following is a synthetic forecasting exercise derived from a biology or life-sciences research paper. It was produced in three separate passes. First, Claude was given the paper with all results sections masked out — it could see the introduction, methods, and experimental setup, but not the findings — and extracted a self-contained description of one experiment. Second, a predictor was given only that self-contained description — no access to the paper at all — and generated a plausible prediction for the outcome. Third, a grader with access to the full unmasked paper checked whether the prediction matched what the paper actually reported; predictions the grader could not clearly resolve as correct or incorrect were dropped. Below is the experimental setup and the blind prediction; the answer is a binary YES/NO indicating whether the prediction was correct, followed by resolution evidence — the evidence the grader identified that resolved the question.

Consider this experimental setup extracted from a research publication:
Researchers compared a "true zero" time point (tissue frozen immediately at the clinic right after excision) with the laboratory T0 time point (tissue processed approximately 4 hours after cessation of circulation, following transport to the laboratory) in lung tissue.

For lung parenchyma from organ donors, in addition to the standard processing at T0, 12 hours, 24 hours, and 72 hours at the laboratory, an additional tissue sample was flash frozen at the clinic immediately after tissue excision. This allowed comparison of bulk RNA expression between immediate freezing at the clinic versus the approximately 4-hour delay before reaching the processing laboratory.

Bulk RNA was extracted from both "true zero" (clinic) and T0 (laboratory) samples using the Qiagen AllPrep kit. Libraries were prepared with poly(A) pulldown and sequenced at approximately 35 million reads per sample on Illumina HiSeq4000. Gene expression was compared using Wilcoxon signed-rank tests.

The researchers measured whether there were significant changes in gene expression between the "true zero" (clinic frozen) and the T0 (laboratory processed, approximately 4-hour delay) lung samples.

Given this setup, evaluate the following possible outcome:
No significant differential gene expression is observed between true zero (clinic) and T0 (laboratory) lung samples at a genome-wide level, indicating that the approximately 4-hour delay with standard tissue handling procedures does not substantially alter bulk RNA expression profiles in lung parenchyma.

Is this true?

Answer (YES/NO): YES